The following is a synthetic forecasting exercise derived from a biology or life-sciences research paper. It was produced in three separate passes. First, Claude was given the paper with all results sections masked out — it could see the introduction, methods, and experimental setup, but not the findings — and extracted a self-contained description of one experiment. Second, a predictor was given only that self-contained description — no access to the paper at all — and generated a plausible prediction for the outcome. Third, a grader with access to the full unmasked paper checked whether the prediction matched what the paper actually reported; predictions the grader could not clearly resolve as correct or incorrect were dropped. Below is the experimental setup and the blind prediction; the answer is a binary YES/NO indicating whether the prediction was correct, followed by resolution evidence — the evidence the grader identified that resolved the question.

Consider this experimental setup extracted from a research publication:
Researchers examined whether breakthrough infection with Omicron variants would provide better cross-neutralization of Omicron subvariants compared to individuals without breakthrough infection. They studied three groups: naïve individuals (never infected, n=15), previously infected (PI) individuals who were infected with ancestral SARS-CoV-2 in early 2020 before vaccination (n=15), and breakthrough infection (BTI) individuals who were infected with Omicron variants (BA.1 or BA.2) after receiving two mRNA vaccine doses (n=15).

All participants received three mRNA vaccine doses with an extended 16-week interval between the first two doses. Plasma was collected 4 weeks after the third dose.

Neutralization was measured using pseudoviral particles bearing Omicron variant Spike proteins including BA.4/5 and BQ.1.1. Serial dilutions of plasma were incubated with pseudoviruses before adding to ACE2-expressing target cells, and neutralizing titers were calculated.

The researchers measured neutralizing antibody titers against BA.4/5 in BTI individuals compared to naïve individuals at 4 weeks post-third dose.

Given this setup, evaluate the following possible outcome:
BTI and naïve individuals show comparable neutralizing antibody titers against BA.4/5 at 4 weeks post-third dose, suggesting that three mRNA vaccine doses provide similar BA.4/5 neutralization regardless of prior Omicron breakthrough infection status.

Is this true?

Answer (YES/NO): NO